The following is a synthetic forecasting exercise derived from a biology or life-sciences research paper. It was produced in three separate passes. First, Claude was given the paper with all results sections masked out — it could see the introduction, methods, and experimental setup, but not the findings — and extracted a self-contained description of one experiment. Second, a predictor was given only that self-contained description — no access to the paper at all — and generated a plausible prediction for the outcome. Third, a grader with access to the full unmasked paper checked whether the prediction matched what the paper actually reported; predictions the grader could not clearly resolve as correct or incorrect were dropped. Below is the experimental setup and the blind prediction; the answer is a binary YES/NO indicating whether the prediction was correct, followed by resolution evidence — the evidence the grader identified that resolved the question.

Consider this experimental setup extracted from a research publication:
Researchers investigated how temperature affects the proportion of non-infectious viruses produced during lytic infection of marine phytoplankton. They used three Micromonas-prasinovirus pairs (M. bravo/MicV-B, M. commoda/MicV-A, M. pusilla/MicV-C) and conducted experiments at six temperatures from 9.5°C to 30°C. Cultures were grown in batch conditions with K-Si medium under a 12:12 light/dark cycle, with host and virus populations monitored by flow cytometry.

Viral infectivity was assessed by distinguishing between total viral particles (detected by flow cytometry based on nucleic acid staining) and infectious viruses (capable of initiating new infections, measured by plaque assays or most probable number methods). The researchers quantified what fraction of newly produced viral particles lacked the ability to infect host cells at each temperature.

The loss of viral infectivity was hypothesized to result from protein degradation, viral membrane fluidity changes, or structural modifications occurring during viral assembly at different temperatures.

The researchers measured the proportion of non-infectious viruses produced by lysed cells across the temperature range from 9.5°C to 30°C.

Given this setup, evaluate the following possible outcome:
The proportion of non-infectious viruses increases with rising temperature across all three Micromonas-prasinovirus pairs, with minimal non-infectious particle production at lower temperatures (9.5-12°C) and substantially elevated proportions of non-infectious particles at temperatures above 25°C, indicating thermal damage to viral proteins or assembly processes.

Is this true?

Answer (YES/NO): YES